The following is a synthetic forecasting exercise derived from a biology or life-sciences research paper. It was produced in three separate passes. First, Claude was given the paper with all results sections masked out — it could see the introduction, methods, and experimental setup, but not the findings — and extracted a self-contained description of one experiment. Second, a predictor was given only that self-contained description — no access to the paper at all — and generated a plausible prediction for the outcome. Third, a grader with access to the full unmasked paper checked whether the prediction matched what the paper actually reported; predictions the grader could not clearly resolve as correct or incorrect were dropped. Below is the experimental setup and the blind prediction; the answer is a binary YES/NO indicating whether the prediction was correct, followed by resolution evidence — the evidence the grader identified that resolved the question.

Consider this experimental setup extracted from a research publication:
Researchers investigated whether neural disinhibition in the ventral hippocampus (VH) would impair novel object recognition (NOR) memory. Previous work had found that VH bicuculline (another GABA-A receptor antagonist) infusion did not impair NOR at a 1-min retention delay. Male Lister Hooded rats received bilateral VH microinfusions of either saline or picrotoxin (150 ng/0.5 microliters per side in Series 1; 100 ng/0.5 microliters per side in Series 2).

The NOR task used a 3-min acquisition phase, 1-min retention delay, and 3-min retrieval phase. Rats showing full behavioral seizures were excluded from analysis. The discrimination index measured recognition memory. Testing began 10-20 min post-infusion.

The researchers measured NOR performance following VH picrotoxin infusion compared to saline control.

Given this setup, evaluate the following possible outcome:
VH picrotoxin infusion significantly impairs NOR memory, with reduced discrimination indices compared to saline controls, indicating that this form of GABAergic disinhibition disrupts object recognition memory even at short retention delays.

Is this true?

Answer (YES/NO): NO